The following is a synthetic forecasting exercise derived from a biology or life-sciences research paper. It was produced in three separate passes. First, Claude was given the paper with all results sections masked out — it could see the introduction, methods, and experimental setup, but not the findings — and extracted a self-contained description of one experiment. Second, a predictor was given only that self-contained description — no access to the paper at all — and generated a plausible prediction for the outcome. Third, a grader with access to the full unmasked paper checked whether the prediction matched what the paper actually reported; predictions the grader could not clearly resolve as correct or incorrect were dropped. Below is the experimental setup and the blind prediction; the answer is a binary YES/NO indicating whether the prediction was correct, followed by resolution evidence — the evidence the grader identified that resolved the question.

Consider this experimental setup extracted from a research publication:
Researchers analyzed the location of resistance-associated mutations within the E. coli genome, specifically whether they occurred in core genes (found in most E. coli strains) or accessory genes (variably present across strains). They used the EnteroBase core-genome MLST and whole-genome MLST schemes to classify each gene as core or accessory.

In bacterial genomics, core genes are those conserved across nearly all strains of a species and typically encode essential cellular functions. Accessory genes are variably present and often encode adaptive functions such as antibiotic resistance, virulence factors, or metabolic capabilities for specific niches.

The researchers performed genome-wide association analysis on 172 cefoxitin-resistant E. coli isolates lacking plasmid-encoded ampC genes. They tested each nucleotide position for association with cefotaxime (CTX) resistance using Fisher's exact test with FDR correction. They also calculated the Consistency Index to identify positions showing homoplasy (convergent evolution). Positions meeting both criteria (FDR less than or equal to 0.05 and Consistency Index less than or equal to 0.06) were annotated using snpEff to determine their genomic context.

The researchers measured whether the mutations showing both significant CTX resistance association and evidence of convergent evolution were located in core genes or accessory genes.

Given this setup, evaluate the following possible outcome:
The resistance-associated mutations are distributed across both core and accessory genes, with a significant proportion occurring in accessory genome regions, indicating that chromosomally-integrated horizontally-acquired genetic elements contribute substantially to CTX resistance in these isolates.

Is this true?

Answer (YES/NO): NO